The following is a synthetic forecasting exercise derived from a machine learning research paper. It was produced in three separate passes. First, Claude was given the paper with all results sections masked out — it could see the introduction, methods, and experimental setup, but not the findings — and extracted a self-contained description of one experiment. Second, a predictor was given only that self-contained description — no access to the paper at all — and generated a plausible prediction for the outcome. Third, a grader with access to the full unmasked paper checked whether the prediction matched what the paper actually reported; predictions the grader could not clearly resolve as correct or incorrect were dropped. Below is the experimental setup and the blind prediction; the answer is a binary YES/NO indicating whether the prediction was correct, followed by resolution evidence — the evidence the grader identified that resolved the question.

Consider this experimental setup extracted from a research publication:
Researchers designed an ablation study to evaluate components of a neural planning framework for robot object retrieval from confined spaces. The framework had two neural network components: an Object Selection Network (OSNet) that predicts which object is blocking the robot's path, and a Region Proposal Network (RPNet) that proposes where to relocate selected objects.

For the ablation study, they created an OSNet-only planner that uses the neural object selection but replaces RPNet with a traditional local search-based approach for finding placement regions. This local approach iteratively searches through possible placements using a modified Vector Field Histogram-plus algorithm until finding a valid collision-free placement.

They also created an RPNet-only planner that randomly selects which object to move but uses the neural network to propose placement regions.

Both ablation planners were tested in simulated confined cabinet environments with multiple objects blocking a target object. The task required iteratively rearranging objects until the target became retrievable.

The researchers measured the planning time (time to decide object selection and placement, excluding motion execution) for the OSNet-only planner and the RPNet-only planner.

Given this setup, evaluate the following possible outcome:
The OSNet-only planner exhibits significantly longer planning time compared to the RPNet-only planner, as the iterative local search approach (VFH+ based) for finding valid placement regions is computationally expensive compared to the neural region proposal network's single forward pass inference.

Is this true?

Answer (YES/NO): YES